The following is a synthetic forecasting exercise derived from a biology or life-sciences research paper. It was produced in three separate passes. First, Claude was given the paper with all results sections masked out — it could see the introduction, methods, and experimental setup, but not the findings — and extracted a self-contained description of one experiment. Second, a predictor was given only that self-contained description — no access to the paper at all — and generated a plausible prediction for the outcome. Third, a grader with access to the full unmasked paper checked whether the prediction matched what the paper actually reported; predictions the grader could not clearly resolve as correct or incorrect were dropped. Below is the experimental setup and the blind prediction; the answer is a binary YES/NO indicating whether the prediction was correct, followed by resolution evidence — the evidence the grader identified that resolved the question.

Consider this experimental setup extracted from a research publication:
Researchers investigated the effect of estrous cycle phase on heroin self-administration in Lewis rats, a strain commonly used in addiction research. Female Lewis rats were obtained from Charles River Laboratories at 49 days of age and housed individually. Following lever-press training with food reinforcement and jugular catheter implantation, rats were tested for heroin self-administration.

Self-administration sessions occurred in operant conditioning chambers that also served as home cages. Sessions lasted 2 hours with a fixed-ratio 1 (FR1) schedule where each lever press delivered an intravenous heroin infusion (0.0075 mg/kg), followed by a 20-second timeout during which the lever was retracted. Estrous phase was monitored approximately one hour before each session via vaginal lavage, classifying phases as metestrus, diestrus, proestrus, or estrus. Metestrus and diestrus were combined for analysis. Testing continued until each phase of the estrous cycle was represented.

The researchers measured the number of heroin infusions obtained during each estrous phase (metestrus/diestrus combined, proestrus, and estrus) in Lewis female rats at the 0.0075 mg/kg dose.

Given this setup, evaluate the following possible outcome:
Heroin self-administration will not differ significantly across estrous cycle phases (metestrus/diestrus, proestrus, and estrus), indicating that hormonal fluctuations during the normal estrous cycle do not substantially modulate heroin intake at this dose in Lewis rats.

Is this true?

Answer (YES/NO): NO